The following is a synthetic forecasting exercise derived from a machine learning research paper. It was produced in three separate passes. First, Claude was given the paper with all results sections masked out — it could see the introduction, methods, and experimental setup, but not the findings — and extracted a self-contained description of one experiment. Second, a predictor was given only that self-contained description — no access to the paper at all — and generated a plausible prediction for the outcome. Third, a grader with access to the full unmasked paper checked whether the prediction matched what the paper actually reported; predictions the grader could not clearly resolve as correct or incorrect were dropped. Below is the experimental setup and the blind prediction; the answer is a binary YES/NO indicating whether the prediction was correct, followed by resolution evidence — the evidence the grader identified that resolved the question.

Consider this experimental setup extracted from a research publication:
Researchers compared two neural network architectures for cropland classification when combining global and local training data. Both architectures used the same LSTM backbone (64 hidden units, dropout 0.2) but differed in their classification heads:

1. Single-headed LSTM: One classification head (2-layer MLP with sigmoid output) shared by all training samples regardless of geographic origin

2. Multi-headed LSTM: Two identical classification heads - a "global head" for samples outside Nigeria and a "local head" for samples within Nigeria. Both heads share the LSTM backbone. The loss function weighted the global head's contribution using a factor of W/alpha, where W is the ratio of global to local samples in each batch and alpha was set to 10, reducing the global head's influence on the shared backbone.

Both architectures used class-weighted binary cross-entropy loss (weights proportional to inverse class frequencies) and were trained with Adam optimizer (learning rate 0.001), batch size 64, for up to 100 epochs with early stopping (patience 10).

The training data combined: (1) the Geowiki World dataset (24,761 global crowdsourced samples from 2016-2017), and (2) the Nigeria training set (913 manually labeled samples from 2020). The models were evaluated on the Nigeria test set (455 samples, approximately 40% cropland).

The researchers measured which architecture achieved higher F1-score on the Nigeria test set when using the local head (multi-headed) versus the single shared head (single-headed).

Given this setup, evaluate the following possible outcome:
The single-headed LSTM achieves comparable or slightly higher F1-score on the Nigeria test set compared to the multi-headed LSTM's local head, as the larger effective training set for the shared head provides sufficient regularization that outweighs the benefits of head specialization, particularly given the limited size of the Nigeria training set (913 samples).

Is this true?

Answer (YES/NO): YES